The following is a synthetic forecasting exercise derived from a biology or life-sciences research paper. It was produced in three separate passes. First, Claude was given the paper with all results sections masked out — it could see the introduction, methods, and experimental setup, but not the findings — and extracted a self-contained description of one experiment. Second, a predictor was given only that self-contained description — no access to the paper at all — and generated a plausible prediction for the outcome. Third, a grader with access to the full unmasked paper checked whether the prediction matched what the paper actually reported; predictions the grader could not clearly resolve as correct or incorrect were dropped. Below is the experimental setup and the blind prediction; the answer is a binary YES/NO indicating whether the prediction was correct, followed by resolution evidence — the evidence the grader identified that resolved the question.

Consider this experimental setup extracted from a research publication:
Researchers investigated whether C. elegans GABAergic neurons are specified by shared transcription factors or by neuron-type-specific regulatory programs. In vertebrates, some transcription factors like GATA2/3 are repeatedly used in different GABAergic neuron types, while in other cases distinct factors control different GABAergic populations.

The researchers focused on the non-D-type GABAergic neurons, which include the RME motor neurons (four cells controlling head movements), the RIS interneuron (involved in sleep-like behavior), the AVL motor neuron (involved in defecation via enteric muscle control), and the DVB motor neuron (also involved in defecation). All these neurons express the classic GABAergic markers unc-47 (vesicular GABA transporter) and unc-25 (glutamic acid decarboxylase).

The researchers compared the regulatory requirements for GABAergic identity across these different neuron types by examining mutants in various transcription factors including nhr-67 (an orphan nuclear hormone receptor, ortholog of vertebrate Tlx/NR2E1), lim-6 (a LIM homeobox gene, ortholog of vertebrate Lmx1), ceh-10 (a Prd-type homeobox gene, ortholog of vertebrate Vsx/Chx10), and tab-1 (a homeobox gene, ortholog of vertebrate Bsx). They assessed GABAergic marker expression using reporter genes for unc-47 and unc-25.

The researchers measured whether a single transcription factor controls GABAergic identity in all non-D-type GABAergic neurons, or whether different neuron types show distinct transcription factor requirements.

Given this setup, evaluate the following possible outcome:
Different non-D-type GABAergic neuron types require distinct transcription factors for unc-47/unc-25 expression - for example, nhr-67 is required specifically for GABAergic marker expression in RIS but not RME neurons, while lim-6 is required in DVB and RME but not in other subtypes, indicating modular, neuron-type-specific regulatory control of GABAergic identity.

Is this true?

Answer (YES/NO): NO